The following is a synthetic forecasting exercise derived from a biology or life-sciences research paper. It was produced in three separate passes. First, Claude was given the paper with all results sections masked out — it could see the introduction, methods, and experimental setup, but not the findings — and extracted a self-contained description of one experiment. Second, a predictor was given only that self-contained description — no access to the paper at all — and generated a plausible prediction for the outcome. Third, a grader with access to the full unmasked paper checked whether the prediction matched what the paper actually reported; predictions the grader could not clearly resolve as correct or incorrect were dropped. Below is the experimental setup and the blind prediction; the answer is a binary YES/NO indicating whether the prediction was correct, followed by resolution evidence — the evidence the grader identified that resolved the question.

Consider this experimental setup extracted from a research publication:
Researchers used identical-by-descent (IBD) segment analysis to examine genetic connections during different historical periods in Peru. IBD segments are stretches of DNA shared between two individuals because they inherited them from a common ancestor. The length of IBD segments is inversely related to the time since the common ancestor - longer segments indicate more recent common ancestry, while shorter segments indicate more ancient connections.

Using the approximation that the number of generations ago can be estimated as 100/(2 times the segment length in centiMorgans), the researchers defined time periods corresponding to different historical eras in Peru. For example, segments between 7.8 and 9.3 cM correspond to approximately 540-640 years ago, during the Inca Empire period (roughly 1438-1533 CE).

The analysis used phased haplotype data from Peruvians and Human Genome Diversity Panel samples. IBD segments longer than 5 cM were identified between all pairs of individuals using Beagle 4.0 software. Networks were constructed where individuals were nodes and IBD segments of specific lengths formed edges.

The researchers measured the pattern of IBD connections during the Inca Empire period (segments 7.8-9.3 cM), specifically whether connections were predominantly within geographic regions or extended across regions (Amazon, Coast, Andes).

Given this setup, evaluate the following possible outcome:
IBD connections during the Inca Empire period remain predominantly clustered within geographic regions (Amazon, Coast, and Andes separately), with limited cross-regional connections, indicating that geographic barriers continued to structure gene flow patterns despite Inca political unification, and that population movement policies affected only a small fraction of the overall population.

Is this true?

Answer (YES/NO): NO